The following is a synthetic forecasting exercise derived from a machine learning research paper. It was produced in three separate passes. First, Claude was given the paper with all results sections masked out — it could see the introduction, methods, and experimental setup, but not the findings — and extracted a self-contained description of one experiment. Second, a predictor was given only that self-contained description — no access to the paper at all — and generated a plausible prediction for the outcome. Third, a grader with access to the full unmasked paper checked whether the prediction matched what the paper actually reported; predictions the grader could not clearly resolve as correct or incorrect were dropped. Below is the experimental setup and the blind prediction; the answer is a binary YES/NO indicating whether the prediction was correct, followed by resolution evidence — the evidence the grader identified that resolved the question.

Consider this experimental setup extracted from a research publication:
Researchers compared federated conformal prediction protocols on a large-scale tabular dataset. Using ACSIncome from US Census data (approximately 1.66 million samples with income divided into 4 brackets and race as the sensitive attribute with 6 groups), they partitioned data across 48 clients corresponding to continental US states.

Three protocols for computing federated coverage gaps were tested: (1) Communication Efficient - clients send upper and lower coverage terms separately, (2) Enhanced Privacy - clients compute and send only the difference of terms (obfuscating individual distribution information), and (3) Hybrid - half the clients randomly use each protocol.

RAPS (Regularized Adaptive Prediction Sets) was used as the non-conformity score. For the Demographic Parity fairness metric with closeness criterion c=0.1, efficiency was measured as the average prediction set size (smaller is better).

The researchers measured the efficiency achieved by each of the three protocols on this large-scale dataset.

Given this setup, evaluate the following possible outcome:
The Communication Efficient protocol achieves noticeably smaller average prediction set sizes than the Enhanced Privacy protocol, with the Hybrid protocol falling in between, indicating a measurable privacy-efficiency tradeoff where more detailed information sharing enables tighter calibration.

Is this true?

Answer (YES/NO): NO